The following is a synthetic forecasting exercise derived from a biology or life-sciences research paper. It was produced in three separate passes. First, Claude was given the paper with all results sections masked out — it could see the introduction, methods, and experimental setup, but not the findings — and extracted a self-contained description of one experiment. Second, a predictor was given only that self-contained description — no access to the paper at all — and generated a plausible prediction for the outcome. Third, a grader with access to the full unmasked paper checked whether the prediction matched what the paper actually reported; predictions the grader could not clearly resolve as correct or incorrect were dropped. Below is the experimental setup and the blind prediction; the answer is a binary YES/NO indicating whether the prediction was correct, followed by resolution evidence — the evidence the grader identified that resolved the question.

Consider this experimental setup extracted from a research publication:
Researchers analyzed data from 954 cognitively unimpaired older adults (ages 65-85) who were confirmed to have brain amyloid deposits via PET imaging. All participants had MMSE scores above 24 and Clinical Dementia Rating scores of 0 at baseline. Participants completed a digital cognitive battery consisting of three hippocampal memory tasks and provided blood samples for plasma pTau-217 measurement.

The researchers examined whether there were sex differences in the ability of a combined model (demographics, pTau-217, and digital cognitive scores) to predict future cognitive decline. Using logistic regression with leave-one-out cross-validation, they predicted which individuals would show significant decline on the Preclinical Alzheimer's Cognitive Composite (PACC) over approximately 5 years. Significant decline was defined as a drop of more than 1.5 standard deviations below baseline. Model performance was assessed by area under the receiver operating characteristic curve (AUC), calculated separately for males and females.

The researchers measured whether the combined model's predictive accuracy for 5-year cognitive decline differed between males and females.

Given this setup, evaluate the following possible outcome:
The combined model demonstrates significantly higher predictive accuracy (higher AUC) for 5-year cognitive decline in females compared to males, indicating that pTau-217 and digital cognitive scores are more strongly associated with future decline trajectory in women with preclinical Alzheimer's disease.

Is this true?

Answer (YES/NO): NO